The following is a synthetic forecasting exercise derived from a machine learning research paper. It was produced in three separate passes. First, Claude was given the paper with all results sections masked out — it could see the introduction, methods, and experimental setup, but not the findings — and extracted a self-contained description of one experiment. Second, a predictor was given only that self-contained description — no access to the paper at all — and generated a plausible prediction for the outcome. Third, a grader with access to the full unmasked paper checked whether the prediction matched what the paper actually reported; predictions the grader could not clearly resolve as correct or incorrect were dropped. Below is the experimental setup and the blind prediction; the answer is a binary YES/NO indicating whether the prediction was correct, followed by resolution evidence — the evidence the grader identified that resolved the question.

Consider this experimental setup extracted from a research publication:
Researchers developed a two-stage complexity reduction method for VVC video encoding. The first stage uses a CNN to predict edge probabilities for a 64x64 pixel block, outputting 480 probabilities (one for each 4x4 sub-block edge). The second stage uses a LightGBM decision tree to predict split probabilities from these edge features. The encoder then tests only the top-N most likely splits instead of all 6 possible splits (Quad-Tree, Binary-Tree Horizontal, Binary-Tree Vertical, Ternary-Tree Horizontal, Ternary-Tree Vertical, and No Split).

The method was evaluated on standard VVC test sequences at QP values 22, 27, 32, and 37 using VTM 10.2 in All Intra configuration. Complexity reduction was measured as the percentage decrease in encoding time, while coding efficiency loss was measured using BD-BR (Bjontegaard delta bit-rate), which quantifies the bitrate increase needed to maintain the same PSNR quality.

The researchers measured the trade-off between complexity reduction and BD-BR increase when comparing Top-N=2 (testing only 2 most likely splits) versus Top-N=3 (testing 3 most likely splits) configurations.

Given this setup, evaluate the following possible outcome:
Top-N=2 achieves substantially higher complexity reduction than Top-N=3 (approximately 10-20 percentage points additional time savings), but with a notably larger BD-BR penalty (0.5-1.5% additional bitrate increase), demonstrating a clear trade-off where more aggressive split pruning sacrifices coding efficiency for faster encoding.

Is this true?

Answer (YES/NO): NO